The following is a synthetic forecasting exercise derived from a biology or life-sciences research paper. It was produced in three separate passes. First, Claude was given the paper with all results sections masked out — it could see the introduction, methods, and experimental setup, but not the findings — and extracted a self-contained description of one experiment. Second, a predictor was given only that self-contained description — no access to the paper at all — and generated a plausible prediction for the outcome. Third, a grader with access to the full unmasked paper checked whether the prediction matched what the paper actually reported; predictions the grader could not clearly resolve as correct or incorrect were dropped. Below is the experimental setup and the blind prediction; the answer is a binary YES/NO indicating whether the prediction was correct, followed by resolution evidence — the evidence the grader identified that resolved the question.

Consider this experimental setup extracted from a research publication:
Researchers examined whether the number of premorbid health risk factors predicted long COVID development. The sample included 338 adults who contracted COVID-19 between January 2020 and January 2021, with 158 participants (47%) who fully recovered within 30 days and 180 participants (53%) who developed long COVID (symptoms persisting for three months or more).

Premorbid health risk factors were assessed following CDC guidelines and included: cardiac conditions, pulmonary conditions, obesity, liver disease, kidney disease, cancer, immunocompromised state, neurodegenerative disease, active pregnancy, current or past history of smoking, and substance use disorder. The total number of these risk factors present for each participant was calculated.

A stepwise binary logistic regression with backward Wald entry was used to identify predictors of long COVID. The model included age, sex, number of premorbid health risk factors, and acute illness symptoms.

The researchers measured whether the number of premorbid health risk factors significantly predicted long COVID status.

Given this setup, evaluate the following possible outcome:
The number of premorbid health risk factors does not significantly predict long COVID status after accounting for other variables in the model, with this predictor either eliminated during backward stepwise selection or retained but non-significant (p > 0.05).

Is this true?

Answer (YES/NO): YES